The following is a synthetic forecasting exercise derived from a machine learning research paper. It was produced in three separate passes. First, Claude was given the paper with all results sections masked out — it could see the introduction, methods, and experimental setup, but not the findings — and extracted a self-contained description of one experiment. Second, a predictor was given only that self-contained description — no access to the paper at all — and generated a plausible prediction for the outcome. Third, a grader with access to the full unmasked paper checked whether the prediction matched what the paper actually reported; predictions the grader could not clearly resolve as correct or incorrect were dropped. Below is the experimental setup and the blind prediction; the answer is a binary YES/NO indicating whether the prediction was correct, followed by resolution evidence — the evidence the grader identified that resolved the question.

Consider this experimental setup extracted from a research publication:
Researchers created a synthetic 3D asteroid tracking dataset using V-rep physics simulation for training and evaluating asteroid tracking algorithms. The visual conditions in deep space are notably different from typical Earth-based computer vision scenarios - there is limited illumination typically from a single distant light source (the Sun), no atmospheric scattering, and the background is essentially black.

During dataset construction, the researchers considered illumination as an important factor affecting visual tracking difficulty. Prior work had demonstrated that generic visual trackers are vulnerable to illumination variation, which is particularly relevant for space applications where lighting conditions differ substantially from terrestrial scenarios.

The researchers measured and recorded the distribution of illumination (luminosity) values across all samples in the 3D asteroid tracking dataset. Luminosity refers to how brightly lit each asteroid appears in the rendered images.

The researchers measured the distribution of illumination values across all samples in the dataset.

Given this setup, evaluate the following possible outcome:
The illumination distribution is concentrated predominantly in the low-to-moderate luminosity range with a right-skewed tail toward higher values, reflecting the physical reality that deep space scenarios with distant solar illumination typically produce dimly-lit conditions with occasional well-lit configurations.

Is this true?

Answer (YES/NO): NO